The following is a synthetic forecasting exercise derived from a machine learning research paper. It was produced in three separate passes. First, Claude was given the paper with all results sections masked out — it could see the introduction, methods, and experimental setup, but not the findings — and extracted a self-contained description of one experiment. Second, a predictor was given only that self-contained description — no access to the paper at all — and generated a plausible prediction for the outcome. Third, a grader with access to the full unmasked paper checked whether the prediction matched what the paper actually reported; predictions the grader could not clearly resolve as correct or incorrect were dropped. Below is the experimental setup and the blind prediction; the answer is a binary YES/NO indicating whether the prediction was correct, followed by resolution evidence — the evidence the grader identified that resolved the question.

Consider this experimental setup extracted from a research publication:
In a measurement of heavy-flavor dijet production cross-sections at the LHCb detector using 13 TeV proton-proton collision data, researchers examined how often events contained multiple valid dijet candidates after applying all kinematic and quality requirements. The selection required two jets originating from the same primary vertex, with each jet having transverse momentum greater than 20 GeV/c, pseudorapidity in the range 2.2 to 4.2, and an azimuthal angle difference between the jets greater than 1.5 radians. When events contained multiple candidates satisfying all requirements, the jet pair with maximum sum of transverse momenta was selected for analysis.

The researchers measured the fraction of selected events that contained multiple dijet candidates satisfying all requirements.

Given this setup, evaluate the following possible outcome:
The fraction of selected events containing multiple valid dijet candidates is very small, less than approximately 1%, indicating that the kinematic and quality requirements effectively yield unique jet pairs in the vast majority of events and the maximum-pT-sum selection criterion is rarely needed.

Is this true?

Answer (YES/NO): YES